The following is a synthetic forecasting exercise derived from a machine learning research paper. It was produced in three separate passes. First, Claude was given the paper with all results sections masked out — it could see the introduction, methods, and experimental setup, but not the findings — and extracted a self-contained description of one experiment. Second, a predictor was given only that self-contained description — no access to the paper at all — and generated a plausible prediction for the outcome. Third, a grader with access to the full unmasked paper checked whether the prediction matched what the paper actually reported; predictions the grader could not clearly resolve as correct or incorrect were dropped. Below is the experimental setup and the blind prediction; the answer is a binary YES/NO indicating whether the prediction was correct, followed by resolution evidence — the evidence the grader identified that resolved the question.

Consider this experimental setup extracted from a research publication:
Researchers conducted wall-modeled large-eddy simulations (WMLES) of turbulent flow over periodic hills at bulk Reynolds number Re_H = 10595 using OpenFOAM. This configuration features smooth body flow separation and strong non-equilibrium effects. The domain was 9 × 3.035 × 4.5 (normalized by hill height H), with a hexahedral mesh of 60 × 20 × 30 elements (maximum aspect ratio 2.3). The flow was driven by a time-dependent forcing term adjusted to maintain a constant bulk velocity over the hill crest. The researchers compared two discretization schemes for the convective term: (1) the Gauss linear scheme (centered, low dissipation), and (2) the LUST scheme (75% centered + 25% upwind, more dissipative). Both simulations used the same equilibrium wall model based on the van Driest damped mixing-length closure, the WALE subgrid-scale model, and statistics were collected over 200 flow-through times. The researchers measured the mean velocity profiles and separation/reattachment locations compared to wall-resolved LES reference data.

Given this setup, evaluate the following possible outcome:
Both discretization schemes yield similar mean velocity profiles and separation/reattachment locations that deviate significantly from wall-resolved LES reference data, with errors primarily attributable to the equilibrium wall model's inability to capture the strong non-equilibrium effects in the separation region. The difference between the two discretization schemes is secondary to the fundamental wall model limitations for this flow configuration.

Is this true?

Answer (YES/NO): NO